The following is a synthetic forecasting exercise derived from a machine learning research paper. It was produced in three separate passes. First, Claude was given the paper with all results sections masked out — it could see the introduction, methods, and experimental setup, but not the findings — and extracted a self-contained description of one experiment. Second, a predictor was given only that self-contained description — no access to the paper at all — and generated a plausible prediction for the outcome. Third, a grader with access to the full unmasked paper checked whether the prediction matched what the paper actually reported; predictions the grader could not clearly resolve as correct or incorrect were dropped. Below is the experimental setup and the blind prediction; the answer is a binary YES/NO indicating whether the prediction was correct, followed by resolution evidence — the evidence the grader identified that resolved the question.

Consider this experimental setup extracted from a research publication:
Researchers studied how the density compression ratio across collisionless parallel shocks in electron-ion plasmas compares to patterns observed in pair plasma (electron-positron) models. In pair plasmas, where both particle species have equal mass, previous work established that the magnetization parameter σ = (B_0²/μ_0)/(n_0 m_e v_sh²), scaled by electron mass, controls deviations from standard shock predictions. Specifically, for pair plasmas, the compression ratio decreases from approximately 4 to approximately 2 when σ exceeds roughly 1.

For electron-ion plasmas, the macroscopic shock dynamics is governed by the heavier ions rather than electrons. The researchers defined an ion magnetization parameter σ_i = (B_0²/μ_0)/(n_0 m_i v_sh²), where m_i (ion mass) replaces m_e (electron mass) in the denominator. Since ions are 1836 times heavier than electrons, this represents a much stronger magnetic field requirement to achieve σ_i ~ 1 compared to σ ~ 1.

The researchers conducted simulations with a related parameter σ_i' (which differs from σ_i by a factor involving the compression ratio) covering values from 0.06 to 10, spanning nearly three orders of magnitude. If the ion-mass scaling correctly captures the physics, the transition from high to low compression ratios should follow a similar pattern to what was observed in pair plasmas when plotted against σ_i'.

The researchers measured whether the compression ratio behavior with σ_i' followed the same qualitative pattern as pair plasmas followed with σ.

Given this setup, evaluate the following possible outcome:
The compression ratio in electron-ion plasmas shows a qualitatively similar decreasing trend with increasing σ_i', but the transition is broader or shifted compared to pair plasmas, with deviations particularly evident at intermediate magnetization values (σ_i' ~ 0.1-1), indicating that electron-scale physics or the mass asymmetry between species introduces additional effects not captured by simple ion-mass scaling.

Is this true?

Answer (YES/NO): NO